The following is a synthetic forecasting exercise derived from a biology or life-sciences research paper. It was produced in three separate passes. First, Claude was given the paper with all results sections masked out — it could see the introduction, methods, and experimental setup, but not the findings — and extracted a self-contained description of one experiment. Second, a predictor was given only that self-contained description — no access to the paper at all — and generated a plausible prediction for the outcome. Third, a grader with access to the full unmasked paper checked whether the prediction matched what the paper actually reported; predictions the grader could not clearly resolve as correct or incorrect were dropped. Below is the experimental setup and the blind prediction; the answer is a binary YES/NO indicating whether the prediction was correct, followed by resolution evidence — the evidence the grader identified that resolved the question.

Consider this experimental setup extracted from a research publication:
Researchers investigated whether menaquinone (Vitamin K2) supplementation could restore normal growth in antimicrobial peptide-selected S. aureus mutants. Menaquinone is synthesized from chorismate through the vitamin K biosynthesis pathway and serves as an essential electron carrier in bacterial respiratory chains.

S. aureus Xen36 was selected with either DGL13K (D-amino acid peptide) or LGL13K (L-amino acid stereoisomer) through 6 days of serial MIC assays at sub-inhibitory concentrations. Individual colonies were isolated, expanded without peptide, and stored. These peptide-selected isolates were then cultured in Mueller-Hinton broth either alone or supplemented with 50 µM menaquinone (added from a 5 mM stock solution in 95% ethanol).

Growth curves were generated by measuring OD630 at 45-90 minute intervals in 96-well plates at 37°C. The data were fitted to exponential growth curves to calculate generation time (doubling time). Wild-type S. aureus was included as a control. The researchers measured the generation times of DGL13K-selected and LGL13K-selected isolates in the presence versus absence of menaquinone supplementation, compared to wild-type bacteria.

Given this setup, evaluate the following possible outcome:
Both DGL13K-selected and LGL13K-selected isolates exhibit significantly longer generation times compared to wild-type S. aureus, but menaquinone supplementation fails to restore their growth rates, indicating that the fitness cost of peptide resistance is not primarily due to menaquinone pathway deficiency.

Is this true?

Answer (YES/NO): NO